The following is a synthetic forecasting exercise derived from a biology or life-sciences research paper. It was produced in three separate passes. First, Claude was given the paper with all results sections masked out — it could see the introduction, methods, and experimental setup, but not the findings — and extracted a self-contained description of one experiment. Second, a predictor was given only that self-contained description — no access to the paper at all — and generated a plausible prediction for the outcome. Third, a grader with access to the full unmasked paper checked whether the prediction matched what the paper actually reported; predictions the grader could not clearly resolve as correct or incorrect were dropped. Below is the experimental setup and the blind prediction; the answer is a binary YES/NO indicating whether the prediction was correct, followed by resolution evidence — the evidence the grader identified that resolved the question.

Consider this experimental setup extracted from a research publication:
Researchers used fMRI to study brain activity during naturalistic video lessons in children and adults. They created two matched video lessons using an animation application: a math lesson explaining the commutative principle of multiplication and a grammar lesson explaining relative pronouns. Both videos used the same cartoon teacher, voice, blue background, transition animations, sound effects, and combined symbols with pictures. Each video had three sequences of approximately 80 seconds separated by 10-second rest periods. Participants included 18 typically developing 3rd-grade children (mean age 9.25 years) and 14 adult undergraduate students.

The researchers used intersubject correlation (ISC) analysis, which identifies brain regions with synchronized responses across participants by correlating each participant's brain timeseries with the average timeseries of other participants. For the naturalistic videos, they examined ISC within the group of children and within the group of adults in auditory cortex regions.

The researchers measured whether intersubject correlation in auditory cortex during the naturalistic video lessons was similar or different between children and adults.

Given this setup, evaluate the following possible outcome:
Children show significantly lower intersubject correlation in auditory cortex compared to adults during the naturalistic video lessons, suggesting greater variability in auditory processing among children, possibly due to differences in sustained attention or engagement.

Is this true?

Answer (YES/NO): NO